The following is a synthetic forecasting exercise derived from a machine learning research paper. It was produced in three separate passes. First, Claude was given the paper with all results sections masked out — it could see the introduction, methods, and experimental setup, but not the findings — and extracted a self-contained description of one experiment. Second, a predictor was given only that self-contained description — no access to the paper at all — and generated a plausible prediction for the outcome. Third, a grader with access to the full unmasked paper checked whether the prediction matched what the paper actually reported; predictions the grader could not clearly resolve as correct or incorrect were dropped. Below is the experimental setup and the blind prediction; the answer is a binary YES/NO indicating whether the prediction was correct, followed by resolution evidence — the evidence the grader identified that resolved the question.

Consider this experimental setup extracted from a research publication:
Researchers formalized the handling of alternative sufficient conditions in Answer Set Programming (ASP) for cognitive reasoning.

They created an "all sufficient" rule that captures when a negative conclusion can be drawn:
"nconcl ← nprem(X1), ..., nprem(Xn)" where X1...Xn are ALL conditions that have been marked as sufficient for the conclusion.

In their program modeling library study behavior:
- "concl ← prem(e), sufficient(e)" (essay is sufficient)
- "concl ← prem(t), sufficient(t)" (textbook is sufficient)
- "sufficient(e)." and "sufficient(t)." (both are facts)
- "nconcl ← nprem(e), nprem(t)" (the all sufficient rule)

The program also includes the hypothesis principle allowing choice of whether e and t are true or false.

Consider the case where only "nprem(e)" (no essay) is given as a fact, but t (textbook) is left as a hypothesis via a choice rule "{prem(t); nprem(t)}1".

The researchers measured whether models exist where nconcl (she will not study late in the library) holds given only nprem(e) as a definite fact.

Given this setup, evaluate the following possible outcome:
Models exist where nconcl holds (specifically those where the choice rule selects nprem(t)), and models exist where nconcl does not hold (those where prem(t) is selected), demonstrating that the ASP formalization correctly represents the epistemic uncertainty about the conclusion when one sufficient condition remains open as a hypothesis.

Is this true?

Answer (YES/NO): YES